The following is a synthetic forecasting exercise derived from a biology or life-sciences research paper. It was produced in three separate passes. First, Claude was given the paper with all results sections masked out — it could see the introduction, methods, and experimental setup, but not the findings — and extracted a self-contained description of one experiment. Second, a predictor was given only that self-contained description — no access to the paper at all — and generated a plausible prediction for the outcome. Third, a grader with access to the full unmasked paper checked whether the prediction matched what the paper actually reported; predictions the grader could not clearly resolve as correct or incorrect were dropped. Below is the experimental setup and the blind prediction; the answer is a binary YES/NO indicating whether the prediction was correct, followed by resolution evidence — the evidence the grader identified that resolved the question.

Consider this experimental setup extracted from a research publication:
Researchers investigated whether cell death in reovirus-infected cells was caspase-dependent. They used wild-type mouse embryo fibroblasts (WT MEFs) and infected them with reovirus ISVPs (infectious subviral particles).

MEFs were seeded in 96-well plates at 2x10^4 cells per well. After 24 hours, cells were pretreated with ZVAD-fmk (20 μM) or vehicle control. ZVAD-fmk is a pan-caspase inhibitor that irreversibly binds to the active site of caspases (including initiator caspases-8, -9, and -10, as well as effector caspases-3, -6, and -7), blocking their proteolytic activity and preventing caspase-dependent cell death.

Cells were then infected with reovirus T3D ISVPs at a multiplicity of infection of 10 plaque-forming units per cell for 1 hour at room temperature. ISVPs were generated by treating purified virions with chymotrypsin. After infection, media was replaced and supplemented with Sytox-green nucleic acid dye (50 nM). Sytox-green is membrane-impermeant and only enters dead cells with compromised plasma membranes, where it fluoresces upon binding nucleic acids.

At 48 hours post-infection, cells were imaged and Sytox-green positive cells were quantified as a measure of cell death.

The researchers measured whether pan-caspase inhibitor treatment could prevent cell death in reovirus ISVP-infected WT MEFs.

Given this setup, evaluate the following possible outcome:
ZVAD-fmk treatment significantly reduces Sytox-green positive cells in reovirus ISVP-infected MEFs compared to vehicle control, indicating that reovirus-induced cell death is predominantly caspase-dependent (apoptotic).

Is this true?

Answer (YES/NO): YES